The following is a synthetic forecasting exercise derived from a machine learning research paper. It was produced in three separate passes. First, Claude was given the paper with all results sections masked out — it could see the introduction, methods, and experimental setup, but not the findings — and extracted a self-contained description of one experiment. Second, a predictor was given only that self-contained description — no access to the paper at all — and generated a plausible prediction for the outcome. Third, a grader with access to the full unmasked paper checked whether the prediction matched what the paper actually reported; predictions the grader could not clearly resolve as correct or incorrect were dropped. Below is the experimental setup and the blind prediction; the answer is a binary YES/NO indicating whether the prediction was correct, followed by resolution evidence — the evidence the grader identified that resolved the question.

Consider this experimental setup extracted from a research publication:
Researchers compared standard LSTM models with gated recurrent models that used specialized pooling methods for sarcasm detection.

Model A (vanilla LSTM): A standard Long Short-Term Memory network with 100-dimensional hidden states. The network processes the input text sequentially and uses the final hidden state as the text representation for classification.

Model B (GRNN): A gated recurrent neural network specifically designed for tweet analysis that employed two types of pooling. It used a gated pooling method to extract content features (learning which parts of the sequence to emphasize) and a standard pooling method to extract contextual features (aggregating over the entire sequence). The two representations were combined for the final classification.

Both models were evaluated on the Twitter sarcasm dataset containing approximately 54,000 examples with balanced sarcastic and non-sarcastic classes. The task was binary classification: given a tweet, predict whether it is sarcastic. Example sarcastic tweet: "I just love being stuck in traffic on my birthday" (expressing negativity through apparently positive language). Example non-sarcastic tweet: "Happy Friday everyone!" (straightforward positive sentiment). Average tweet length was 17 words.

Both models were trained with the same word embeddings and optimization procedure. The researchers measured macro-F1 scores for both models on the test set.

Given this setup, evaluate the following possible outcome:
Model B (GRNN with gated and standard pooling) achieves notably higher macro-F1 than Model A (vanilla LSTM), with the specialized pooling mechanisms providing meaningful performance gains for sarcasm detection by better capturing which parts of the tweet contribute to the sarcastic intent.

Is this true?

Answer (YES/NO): YES